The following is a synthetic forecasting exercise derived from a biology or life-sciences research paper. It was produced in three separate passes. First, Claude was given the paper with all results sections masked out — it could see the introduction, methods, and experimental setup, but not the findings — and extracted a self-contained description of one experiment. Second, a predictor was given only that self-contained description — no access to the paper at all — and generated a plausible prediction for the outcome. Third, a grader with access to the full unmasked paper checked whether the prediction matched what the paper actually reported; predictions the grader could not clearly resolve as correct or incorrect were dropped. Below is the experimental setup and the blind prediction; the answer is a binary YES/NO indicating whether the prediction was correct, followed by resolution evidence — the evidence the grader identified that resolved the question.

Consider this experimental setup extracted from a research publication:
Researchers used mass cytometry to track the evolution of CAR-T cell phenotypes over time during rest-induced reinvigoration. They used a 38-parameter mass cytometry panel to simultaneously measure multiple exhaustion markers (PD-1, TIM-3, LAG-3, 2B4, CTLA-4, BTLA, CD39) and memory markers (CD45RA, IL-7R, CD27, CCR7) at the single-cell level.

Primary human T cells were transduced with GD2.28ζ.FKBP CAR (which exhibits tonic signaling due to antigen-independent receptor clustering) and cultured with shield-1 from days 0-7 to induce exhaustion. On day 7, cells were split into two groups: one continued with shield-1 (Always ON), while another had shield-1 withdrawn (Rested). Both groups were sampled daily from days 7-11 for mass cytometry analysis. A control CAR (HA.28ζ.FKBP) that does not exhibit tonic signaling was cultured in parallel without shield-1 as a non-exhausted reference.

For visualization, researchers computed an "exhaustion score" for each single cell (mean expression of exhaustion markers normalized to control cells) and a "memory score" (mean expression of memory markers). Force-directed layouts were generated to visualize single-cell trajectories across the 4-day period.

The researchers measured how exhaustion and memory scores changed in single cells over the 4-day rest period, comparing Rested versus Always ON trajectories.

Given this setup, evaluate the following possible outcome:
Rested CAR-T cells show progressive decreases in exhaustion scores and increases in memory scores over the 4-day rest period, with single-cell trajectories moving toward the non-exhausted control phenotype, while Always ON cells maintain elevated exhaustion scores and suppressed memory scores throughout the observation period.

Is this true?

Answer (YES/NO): NO